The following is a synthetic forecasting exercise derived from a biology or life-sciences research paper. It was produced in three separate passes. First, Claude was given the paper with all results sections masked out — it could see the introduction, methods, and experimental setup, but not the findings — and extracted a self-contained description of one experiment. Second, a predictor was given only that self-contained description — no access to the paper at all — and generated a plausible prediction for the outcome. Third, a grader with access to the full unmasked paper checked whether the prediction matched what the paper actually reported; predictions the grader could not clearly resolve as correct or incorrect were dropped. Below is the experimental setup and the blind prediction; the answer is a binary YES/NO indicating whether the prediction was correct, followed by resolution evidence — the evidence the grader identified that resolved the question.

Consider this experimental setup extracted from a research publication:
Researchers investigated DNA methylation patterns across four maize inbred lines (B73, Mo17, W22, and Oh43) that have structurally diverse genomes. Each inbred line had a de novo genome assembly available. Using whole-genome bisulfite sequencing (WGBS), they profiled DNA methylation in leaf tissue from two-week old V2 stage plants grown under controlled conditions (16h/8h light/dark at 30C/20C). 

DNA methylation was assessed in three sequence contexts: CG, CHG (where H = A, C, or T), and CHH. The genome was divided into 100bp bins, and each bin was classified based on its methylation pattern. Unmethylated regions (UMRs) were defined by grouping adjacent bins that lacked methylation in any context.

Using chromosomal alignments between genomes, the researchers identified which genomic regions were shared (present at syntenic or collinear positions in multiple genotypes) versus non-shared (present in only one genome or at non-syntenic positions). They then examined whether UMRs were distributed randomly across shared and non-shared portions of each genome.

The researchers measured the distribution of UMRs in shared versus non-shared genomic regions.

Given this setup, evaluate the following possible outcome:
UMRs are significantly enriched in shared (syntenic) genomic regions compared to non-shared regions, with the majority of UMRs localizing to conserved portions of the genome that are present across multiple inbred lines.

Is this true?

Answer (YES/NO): YES